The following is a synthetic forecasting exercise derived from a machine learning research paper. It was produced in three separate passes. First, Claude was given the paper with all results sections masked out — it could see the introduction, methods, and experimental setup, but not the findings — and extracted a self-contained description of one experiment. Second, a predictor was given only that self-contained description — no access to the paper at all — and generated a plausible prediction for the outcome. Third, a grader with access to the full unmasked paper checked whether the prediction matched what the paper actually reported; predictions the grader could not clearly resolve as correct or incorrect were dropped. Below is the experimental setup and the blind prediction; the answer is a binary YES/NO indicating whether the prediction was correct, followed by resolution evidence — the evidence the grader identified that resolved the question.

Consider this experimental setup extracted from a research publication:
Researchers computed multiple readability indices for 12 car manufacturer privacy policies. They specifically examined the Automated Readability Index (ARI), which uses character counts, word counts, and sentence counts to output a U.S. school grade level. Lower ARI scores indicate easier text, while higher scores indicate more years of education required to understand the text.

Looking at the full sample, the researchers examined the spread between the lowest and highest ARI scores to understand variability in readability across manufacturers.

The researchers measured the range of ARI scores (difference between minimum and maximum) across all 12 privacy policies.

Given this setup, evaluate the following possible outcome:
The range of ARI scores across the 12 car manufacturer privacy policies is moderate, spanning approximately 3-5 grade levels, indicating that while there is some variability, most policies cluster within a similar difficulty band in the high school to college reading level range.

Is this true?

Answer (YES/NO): NO